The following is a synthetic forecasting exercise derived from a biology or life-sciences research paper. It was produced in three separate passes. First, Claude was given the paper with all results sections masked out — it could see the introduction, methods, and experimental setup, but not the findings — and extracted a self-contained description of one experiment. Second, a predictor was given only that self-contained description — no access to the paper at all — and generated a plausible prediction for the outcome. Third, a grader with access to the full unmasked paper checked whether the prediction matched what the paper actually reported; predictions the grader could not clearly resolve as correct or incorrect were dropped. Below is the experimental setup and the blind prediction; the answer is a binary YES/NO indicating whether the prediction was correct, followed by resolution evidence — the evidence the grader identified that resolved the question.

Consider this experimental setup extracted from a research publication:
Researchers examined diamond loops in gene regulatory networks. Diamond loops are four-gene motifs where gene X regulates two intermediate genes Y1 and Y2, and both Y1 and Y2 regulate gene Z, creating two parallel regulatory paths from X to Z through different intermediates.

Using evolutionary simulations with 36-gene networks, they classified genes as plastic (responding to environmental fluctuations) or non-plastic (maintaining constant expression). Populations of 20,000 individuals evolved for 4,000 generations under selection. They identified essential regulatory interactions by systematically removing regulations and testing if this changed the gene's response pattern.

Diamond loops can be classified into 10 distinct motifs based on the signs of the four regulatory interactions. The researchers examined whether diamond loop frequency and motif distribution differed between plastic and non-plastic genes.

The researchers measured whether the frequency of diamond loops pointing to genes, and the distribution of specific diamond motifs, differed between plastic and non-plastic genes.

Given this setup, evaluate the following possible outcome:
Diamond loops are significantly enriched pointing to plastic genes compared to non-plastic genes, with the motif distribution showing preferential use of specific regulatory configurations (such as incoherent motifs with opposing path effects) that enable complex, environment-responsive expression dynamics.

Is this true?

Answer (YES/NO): NO